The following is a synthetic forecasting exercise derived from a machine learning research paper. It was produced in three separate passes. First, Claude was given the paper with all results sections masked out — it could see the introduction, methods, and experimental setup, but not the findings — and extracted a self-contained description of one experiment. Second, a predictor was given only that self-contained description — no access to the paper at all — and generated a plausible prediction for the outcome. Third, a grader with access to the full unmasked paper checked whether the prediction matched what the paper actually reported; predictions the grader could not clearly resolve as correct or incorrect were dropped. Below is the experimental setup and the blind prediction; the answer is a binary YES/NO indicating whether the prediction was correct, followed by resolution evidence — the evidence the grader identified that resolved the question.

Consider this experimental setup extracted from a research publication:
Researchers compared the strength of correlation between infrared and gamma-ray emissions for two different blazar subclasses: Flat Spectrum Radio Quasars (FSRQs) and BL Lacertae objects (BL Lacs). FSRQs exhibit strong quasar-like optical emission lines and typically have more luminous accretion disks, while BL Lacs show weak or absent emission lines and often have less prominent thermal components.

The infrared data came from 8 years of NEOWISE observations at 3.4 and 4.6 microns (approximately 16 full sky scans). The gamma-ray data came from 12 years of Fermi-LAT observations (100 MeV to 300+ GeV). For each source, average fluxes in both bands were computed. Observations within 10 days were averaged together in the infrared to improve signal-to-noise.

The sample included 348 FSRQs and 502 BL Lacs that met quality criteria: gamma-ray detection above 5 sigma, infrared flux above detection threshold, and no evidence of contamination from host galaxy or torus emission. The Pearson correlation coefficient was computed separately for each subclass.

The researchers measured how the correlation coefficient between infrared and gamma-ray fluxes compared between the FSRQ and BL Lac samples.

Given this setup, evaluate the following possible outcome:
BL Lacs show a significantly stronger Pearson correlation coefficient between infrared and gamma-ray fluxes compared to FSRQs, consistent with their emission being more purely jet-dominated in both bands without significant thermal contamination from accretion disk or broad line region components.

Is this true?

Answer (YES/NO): YES